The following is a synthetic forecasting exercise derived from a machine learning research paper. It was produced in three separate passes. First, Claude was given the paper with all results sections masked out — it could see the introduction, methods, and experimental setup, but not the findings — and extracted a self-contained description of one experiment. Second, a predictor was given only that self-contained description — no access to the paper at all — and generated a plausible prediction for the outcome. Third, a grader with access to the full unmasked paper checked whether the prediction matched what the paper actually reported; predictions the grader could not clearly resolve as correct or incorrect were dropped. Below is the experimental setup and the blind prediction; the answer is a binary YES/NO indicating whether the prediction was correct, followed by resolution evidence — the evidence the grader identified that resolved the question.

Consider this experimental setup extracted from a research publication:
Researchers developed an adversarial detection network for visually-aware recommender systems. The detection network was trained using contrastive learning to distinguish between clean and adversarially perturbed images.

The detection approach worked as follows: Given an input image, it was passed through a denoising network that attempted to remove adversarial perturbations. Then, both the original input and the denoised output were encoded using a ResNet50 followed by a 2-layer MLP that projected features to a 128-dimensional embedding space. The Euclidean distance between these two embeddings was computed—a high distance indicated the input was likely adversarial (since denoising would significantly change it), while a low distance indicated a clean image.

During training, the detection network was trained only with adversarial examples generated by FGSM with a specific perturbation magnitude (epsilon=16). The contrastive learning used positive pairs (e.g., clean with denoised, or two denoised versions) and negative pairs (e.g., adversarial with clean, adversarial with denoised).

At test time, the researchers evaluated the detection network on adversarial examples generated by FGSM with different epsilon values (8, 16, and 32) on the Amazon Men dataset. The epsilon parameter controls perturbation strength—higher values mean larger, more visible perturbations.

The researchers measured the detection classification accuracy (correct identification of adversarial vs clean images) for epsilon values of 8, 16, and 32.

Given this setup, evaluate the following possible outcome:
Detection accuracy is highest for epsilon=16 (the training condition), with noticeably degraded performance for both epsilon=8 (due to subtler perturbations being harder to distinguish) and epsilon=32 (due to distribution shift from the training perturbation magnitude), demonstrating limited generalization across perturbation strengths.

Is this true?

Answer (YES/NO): NO